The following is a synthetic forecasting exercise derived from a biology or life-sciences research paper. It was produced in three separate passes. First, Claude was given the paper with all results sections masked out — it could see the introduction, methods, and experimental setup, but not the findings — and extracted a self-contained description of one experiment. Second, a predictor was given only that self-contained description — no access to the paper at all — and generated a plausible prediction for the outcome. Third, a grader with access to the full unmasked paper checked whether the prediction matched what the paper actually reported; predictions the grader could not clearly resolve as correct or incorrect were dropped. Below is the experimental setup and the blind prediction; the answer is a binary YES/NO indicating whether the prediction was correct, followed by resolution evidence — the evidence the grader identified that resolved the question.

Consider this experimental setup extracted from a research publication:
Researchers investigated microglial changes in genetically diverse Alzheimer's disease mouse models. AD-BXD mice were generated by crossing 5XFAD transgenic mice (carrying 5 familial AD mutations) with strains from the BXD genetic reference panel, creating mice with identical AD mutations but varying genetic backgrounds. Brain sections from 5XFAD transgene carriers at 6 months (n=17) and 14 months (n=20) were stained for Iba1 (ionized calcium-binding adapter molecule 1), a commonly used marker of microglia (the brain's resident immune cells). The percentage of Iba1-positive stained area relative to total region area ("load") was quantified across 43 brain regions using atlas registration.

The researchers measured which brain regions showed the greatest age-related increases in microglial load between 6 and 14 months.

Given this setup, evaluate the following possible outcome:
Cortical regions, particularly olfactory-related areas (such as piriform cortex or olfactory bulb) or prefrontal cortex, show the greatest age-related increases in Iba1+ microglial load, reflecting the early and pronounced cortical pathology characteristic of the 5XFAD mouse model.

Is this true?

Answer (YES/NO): NO